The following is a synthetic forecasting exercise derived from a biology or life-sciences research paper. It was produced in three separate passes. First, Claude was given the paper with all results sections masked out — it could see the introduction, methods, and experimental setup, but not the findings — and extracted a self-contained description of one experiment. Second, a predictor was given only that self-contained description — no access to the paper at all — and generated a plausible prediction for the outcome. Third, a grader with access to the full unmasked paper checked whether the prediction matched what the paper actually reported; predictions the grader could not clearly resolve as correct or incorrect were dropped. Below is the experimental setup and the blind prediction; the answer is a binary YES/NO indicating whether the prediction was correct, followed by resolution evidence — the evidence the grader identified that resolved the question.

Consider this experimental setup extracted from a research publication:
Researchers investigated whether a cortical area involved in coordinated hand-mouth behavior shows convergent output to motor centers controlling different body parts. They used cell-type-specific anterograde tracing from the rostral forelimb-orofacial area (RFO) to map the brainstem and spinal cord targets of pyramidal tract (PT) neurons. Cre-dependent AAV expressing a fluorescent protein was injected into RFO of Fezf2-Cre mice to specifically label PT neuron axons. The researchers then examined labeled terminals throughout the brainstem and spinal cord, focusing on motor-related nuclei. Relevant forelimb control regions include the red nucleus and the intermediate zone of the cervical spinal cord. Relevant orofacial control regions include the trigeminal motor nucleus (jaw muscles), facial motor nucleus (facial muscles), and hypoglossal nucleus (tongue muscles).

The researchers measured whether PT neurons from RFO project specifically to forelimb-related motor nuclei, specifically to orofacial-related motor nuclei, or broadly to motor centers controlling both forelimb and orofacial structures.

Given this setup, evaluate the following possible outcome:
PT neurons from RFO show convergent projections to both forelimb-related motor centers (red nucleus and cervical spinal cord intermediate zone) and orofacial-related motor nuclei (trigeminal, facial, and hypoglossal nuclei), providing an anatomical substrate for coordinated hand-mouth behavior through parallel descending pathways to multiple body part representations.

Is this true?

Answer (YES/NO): NO